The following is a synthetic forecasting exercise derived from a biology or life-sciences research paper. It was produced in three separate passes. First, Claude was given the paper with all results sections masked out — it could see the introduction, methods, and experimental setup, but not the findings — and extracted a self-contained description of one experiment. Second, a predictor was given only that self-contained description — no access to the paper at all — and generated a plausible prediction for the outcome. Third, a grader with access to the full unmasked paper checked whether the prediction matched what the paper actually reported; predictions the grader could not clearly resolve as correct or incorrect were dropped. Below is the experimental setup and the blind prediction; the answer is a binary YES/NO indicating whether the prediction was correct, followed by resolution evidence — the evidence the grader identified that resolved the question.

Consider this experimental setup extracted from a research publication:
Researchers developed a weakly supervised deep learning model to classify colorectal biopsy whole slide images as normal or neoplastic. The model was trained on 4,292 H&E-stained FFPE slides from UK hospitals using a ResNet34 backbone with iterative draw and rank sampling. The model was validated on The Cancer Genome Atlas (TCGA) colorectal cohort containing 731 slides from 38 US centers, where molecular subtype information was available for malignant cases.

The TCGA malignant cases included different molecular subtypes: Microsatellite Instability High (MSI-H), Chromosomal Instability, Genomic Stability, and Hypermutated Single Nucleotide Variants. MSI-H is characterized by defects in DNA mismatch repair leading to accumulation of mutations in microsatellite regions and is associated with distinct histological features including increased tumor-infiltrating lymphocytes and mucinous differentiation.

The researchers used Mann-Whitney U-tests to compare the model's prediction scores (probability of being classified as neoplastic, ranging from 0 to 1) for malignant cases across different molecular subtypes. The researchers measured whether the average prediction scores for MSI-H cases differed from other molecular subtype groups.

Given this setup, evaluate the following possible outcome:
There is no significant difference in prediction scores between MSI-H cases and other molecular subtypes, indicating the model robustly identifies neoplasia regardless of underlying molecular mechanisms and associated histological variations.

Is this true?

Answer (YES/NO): NO